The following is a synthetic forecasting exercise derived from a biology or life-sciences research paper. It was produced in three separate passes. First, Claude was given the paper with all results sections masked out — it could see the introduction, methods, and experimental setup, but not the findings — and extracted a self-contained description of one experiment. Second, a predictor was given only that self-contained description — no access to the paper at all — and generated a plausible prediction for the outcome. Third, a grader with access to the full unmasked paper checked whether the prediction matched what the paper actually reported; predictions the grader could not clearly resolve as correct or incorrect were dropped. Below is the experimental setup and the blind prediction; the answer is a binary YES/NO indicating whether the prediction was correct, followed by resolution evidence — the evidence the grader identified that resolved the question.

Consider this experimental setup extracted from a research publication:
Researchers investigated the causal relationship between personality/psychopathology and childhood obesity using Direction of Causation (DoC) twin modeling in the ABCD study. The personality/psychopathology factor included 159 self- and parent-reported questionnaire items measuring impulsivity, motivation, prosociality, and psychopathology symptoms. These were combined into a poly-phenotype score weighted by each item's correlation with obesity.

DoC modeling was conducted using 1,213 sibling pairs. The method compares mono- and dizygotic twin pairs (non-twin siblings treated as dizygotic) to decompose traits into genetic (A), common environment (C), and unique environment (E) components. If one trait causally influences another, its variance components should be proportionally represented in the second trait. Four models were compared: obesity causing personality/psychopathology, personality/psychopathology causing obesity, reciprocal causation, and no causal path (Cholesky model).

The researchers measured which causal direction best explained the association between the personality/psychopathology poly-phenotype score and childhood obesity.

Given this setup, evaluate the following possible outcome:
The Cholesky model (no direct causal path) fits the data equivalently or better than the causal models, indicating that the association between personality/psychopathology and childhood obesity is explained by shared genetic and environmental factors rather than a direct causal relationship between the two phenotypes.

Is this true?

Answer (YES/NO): NO